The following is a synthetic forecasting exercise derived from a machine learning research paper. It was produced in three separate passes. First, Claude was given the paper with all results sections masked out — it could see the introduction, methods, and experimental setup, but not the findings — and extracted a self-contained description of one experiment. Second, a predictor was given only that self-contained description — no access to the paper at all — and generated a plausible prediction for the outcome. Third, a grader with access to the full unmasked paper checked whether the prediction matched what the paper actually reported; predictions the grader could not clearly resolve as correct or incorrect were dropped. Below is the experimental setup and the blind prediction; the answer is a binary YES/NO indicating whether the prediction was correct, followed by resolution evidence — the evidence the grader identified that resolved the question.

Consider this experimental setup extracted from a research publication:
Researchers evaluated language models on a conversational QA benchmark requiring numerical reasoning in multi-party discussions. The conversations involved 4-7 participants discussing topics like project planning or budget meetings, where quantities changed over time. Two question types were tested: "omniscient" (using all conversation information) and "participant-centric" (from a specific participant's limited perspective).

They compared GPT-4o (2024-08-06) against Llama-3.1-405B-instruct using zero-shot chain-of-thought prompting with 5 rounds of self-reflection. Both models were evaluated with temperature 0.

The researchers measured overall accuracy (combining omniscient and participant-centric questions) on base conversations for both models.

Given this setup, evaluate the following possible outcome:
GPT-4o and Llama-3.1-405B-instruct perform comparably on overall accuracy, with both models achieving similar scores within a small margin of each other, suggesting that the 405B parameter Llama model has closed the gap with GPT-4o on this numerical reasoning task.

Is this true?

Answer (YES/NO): YES